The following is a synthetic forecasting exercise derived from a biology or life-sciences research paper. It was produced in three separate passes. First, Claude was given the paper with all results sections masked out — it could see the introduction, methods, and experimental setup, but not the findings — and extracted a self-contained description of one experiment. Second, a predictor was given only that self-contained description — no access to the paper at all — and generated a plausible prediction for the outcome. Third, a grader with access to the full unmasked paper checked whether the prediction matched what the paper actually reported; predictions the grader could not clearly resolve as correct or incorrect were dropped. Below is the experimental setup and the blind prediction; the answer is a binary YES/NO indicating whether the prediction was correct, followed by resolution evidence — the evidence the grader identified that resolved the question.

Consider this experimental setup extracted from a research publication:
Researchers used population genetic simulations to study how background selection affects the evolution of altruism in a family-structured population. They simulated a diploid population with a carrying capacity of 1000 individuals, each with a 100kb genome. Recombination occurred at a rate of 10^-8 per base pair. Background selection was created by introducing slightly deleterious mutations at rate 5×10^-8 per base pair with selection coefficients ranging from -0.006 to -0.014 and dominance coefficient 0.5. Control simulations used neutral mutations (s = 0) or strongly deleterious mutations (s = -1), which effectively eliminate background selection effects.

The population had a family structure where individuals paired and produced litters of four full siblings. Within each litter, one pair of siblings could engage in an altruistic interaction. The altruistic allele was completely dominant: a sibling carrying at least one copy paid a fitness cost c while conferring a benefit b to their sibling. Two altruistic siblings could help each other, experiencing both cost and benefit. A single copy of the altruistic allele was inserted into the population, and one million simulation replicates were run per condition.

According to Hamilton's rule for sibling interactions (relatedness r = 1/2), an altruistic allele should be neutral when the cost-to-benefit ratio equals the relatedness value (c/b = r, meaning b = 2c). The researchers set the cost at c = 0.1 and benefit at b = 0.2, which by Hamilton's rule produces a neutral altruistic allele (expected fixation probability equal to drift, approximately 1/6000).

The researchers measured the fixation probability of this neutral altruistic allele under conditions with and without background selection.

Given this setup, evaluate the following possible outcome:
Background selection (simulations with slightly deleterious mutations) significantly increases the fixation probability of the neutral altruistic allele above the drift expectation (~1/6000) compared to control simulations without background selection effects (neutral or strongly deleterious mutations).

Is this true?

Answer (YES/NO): NO